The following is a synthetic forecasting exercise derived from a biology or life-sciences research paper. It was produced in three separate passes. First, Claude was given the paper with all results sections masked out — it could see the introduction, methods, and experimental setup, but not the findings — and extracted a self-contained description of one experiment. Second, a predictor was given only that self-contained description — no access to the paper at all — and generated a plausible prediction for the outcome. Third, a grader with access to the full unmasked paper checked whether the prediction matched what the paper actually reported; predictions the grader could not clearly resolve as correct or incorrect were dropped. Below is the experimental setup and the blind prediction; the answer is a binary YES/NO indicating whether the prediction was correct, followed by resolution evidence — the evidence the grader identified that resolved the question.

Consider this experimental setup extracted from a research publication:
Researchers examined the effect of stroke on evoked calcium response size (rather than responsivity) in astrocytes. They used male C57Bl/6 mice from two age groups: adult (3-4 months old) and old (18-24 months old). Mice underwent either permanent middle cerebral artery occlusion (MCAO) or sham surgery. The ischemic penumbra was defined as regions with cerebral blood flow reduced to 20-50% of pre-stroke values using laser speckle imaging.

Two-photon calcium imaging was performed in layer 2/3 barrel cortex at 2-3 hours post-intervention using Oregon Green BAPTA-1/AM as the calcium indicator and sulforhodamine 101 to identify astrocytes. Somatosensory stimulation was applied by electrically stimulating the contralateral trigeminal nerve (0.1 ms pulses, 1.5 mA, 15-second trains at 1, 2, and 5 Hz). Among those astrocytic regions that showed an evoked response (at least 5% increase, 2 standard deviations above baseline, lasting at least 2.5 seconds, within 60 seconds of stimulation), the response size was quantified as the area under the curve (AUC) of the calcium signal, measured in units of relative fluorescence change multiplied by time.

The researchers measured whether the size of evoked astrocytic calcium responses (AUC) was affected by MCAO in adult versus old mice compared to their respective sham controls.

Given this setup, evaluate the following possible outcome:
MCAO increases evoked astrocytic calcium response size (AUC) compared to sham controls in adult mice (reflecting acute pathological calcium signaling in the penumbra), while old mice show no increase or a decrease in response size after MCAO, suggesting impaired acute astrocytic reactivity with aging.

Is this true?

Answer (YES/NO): NO